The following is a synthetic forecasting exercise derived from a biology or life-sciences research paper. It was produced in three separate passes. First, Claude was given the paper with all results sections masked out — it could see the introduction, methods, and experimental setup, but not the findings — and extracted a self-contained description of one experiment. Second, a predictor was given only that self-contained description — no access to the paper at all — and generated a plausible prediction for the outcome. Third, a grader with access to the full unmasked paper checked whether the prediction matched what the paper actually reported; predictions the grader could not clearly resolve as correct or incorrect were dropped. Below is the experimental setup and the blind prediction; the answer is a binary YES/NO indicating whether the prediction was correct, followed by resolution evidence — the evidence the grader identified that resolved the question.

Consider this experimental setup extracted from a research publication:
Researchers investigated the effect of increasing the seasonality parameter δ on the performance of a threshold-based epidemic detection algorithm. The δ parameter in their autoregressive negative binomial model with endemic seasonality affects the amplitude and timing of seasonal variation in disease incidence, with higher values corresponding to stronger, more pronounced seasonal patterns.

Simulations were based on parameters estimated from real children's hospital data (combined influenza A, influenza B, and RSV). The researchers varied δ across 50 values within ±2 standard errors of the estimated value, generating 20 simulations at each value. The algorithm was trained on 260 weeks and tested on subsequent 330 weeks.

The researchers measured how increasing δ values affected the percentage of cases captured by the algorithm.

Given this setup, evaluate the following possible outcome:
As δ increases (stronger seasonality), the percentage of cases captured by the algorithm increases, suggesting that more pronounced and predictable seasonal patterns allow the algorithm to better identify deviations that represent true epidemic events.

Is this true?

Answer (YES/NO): YES